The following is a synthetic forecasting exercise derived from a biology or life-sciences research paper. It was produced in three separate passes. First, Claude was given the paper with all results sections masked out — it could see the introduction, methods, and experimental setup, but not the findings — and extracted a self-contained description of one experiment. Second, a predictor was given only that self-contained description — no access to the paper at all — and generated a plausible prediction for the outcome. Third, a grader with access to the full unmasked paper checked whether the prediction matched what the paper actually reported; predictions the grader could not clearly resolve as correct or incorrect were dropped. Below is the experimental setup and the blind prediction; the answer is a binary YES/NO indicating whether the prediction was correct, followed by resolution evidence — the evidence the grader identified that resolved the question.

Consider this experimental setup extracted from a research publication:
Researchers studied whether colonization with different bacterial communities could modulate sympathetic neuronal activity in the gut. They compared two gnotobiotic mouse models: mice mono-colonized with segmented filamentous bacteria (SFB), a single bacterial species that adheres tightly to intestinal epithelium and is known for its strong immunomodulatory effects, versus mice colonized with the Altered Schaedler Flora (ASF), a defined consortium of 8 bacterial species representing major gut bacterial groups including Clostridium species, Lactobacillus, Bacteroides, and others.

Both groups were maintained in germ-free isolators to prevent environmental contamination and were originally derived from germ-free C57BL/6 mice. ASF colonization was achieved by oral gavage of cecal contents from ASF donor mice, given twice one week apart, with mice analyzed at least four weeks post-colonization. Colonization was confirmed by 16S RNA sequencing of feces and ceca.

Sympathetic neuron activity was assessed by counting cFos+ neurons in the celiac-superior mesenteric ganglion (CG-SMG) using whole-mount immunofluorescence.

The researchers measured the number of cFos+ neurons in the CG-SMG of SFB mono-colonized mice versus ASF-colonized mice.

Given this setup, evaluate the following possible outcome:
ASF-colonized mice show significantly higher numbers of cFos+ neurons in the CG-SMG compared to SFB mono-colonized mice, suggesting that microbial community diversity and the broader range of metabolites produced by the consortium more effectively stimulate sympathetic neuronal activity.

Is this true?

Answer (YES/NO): NO